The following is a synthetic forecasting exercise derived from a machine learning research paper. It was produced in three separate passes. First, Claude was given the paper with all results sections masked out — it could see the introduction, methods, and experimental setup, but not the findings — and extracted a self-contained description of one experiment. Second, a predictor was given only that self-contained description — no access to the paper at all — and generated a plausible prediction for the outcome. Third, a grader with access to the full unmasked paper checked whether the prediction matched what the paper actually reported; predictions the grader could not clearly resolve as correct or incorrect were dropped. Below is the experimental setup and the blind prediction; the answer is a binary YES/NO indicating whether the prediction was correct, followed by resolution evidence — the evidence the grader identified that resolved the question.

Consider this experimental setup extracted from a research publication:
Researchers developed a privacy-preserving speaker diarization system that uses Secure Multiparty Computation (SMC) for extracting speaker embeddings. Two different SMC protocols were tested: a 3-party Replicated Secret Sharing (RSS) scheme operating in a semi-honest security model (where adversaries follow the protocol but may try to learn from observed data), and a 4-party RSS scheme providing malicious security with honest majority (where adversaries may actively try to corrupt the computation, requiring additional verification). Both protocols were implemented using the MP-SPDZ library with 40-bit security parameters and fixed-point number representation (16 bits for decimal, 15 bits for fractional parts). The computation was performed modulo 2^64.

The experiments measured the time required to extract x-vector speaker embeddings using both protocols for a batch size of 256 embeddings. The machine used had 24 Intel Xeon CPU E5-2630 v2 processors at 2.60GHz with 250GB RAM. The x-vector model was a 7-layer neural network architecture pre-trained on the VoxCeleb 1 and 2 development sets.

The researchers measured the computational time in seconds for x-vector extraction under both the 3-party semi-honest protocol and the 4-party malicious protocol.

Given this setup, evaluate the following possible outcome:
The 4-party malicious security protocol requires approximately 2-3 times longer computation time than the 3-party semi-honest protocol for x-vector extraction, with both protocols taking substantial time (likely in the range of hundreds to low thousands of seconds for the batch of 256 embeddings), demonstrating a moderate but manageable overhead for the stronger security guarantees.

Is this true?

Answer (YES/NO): NO